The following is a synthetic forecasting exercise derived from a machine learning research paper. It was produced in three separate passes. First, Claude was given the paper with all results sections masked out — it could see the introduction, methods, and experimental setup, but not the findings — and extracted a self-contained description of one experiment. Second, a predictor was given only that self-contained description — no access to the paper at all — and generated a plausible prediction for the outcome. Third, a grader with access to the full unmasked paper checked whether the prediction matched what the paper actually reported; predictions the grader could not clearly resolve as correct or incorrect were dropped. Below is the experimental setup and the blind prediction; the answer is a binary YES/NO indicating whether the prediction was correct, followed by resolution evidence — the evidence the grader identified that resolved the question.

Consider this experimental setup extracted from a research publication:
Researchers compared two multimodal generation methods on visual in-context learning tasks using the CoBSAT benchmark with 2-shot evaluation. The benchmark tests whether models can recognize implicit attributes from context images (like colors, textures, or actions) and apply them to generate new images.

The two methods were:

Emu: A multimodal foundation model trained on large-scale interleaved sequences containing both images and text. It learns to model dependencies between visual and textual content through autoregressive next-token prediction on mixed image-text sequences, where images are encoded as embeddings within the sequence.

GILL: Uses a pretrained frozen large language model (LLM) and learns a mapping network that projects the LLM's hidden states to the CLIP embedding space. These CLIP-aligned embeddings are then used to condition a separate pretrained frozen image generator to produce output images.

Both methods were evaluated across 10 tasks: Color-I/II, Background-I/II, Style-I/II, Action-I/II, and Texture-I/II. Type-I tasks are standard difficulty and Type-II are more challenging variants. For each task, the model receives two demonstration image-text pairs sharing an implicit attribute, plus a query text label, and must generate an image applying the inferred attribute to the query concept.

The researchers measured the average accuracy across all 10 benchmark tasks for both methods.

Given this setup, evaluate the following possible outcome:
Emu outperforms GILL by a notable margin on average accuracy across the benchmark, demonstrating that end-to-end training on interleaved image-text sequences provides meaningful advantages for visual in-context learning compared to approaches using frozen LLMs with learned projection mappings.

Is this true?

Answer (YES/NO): NO